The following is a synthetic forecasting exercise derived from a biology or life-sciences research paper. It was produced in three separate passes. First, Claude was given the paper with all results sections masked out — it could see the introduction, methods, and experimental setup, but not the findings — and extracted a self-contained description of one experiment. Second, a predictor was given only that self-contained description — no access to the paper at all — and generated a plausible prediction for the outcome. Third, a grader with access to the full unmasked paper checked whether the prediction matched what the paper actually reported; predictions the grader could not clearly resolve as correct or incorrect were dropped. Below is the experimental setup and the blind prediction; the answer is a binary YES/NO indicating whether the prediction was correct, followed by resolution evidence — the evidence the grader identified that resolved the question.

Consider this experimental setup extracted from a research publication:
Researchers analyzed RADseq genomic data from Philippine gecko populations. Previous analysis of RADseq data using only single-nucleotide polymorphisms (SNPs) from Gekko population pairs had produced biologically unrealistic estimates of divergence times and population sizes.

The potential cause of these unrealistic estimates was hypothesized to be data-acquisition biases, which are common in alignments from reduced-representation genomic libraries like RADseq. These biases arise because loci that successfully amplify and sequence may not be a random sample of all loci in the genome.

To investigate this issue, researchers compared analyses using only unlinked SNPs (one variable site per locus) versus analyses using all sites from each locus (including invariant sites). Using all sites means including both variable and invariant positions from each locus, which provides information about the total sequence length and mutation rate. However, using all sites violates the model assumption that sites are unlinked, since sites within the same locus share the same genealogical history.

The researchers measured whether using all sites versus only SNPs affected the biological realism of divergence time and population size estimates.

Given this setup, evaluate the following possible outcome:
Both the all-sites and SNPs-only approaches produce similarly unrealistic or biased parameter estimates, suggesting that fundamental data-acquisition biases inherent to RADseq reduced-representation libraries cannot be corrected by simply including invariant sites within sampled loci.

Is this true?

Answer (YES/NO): NO